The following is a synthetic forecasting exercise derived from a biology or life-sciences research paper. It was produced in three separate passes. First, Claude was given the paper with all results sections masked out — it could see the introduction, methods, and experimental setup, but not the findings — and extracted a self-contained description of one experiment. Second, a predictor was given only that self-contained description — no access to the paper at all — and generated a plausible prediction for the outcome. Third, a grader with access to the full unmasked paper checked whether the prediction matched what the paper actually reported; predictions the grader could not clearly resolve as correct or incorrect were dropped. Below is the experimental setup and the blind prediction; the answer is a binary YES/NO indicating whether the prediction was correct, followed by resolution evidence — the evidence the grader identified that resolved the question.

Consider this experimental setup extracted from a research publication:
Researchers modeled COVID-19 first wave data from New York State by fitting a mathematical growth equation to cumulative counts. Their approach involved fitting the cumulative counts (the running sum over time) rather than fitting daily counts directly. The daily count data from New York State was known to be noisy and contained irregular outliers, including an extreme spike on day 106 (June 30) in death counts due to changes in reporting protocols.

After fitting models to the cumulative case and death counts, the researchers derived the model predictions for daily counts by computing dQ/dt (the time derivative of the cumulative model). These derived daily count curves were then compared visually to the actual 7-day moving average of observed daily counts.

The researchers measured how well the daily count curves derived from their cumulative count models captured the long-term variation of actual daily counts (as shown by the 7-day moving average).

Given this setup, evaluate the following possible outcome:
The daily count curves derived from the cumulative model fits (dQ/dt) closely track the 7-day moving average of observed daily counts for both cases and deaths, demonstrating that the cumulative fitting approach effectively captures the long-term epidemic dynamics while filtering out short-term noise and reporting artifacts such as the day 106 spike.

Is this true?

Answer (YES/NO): YES